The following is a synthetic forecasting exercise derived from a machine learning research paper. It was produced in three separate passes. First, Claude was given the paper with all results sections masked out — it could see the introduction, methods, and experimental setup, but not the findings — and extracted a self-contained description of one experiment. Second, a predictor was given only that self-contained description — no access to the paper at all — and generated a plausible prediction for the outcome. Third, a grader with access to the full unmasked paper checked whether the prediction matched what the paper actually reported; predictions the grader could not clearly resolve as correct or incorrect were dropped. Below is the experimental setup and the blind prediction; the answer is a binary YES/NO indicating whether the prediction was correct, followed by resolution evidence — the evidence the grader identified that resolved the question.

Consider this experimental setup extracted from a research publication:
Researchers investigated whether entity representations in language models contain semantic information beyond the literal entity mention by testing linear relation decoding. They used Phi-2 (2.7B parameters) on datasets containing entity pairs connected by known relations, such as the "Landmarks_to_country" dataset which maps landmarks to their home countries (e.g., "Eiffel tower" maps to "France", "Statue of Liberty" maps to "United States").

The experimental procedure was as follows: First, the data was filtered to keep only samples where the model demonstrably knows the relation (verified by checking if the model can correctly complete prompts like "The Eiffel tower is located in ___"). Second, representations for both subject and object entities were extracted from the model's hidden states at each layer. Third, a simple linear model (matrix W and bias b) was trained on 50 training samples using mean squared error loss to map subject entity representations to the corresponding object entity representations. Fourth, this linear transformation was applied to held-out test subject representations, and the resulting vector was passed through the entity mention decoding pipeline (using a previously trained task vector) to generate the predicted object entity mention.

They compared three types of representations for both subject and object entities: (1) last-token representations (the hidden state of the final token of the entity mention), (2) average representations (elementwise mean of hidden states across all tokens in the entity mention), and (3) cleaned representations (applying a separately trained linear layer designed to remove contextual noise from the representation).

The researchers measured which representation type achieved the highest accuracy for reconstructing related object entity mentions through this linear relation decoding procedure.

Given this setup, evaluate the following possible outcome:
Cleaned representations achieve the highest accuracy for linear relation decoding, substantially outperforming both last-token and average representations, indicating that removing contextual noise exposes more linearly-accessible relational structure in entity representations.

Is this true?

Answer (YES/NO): NO